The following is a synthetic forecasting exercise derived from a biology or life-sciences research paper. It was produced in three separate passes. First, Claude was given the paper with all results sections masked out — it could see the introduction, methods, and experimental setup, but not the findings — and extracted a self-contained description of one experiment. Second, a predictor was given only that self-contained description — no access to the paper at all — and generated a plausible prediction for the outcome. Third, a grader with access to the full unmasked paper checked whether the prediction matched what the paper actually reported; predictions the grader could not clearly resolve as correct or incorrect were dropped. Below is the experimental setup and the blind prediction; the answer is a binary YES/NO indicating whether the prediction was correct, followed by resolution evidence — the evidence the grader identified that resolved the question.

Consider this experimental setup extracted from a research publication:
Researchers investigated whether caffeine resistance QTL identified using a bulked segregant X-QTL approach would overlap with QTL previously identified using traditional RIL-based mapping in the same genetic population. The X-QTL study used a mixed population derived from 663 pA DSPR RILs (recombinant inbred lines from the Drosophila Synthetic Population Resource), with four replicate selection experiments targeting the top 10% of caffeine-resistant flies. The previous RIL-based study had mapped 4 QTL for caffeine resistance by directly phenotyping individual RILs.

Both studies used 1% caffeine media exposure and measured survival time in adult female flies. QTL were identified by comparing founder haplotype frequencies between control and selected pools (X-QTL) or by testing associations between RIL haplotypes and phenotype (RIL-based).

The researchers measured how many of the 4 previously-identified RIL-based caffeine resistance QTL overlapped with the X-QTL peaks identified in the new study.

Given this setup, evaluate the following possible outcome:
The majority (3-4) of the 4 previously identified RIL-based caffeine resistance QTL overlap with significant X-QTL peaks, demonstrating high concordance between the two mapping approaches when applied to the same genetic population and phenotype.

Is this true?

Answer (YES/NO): NO